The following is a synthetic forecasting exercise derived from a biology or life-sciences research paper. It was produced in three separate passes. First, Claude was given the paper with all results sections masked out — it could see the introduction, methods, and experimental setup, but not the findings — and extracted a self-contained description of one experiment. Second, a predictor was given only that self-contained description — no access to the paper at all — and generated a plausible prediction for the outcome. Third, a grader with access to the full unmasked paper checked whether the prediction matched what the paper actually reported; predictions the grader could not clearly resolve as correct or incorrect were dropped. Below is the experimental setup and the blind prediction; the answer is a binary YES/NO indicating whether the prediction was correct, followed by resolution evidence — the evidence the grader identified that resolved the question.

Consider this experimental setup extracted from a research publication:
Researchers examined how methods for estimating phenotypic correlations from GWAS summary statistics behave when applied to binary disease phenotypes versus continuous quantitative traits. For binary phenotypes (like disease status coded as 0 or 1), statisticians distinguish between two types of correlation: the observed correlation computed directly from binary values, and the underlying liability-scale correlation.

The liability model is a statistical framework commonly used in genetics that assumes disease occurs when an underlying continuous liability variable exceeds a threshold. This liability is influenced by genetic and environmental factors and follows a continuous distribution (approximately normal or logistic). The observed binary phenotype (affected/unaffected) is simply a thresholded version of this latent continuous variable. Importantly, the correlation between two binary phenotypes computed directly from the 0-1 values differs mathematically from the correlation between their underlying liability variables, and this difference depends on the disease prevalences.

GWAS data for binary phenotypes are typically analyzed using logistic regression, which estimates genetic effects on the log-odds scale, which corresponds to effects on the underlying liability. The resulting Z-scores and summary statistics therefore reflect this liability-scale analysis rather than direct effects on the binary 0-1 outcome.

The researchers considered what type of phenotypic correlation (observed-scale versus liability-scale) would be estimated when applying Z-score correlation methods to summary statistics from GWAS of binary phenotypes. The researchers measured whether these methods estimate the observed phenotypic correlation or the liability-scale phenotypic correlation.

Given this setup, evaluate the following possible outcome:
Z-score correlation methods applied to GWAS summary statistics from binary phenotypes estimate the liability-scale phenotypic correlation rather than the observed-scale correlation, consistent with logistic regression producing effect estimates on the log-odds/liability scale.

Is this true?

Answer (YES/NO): YES